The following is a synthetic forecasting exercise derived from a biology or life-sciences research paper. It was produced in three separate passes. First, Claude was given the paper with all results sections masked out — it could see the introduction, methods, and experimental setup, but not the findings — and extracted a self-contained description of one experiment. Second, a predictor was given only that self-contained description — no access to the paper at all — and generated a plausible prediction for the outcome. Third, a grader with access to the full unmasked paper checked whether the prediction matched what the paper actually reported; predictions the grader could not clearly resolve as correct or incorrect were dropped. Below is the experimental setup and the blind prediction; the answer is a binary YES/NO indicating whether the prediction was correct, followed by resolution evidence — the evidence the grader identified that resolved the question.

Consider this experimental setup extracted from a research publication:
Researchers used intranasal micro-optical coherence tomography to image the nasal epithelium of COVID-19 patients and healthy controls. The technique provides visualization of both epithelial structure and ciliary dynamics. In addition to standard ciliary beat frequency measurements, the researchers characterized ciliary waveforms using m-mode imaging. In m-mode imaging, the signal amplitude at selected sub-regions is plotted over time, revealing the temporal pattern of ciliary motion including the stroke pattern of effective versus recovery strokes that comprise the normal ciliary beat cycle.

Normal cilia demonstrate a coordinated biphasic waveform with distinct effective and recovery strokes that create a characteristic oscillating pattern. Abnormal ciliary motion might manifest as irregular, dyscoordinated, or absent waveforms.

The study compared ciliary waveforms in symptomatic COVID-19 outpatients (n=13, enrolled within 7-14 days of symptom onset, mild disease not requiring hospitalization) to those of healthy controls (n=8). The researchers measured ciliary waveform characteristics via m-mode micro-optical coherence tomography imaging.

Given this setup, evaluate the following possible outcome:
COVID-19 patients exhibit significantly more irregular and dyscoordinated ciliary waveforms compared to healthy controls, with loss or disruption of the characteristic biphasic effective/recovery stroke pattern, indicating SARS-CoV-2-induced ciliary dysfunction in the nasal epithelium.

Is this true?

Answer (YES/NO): YES